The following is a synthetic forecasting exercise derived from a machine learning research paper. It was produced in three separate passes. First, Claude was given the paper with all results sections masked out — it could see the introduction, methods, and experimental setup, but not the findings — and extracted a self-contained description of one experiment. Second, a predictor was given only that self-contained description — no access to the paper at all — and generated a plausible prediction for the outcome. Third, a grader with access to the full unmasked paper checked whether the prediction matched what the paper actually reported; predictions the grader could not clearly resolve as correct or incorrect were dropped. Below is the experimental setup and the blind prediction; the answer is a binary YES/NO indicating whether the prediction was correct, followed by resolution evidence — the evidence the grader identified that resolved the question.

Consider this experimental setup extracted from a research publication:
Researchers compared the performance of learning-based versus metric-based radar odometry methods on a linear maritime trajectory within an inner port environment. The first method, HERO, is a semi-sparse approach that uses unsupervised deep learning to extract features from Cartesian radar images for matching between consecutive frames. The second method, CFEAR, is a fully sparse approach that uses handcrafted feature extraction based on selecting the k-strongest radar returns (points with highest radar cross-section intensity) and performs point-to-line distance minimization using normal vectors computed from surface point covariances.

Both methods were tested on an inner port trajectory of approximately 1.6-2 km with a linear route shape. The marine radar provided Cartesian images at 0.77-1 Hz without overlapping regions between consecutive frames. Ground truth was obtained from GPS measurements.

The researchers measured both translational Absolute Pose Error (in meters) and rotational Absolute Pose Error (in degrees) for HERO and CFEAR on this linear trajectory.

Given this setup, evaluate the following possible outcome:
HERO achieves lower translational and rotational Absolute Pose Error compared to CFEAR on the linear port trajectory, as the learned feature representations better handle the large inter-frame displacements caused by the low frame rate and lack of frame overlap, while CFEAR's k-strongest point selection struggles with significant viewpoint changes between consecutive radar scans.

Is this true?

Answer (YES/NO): NO